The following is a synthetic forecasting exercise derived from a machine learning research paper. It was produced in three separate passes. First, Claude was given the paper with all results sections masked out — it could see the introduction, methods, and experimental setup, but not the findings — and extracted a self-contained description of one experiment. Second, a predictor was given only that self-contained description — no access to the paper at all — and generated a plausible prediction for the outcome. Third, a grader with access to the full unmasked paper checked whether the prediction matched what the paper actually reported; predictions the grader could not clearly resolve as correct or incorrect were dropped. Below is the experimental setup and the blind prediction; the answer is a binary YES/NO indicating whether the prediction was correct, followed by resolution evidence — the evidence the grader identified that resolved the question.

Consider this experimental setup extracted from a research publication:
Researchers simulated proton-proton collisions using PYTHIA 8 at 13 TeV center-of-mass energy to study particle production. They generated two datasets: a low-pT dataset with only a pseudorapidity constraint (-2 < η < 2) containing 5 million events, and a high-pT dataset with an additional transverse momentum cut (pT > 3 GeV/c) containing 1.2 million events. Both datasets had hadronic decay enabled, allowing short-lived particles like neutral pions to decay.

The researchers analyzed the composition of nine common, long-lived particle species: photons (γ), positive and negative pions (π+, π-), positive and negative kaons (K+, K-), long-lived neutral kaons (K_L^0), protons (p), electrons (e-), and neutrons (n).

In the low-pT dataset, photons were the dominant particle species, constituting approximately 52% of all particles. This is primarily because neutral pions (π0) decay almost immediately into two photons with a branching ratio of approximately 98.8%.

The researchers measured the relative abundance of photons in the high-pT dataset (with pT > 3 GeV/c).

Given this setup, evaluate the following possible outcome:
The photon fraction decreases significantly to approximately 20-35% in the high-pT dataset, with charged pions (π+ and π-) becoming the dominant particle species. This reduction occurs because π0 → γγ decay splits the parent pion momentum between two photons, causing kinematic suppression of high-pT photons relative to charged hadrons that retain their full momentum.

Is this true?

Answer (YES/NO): NO